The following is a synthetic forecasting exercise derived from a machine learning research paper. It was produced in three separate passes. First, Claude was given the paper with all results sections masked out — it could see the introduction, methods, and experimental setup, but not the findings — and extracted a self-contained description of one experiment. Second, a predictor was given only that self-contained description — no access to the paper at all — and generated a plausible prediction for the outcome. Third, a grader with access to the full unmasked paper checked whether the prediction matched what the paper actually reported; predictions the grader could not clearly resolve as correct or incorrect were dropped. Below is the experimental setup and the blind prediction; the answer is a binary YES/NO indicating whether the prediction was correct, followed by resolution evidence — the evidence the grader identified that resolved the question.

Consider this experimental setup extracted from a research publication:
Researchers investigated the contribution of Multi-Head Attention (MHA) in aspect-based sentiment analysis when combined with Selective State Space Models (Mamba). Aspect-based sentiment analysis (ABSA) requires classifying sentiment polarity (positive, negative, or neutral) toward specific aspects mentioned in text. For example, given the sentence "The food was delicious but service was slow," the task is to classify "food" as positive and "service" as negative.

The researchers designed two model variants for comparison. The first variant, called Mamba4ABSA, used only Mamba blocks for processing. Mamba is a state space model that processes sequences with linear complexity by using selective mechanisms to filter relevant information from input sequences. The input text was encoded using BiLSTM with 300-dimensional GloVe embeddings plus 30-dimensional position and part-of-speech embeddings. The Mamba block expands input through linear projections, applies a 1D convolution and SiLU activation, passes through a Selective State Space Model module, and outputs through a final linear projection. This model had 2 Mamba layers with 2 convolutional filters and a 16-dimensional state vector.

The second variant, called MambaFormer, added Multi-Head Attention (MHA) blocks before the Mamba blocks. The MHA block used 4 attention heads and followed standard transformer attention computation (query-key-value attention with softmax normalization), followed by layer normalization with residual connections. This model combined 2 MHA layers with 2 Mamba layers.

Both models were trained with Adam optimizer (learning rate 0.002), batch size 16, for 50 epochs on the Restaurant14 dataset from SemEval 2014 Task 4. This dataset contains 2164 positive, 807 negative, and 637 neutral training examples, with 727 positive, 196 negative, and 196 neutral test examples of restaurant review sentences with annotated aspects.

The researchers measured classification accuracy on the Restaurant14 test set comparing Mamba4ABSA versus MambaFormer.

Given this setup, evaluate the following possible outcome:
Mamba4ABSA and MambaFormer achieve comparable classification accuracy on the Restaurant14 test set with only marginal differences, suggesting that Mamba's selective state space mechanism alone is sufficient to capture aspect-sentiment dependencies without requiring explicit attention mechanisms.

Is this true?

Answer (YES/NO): NO